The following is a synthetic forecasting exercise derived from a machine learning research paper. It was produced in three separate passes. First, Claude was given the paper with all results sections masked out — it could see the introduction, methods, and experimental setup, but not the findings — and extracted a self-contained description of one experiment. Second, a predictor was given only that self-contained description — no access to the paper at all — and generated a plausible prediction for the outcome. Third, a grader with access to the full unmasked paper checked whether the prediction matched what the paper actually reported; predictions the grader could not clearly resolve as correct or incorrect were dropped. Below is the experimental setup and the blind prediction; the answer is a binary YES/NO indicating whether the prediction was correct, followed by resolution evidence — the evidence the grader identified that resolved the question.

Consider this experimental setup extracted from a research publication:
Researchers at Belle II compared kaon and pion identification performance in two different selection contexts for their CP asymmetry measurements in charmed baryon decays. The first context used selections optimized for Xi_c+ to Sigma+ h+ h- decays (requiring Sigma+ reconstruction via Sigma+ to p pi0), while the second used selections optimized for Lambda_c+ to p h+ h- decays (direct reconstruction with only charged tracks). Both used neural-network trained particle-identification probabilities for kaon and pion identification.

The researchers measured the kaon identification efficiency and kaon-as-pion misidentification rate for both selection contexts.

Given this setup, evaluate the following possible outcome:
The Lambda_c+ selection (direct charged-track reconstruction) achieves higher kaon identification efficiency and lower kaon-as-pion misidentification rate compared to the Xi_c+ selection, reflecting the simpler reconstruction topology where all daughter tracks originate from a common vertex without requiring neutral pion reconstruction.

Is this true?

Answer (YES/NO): NO